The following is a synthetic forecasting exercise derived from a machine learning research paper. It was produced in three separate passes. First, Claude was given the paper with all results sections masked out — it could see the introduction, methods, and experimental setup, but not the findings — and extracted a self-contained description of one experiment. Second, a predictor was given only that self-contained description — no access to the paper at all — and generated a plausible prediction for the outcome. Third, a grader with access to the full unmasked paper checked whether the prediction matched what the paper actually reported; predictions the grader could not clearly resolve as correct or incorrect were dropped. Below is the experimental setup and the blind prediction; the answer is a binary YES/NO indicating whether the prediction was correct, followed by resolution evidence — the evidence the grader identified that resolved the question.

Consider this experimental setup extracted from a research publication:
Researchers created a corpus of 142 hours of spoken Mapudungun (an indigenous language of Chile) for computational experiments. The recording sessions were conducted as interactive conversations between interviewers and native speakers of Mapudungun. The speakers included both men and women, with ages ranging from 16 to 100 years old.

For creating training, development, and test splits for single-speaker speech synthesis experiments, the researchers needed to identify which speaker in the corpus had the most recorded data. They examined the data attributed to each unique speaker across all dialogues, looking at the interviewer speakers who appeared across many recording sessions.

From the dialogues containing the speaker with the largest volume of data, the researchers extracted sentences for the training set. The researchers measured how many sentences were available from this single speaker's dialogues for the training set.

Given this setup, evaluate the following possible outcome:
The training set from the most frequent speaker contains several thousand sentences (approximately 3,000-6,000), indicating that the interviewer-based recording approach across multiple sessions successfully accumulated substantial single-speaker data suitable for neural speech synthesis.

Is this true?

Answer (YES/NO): NO